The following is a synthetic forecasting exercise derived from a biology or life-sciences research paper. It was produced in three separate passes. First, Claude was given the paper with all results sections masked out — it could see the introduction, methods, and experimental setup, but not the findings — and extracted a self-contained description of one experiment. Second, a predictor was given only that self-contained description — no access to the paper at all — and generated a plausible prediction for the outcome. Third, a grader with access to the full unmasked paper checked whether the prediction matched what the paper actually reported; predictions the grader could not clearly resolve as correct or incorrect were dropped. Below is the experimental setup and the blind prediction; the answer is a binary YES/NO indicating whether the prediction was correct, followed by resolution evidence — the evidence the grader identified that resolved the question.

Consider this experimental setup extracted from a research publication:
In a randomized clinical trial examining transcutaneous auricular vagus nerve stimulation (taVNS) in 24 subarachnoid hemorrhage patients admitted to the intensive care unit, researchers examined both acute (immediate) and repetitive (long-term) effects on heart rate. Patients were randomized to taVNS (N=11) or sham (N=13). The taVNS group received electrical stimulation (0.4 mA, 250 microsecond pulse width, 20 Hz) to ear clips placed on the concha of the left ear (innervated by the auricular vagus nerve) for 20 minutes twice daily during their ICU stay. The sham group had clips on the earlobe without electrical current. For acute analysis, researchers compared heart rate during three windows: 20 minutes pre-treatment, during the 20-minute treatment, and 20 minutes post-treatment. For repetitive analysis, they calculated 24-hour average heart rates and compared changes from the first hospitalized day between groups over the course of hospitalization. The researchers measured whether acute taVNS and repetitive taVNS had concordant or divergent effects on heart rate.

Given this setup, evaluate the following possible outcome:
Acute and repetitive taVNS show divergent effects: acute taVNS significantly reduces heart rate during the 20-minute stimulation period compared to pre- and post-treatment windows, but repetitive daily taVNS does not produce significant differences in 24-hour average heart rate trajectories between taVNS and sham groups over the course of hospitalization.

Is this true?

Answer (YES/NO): NO